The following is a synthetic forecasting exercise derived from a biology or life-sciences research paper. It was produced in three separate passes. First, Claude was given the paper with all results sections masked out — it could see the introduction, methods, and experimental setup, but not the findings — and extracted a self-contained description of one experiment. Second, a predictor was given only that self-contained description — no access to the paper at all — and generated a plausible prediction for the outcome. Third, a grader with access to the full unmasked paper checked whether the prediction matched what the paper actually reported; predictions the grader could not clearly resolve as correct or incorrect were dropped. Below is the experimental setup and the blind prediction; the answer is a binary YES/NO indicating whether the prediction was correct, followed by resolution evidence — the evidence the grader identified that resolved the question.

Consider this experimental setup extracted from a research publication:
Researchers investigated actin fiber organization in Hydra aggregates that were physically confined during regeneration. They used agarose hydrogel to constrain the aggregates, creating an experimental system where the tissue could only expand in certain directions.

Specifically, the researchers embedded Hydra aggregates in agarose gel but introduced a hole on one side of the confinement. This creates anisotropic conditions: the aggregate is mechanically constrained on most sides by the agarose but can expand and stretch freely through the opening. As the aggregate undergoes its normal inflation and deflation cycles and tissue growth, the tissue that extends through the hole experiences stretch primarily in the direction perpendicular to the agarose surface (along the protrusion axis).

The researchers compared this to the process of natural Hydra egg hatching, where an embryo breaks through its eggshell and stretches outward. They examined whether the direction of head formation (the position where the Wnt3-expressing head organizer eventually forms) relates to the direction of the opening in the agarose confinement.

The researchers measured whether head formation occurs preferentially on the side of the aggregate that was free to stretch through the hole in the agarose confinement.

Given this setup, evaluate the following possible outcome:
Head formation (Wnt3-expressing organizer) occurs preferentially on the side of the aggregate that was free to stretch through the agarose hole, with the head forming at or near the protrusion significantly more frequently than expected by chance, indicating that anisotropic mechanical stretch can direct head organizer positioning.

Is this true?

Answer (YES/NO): NO